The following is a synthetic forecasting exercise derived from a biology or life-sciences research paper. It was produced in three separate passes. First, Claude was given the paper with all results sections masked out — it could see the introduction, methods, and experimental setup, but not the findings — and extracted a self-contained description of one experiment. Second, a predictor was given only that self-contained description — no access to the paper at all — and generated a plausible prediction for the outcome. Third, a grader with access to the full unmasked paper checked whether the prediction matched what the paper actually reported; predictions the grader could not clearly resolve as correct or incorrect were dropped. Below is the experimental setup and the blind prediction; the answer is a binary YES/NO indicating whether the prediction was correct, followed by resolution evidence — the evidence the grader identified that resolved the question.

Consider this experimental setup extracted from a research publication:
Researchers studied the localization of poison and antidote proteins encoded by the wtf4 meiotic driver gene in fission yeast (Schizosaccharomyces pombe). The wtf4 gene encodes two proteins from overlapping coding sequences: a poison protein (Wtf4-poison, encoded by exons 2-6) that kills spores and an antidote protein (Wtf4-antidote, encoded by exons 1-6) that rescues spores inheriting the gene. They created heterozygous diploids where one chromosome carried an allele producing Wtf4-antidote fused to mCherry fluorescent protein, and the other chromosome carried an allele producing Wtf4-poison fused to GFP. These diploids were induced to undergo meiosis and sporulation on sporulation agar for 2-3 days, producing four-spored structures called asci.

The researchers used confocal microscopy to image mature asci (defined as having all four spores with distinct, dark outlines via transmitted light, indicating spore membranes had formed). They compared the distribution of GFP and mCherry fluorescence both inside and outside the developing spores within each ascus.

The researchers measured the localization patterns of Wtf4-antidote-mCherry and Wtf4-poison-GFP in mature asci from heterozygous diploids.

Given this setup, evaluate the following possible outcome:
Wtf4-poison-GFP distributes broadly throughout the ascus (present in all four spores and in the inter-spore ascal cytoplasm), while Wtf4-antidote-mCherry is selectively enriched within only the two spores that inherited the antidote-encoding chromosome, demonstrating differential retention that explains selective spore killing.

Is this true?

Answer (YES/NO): YES